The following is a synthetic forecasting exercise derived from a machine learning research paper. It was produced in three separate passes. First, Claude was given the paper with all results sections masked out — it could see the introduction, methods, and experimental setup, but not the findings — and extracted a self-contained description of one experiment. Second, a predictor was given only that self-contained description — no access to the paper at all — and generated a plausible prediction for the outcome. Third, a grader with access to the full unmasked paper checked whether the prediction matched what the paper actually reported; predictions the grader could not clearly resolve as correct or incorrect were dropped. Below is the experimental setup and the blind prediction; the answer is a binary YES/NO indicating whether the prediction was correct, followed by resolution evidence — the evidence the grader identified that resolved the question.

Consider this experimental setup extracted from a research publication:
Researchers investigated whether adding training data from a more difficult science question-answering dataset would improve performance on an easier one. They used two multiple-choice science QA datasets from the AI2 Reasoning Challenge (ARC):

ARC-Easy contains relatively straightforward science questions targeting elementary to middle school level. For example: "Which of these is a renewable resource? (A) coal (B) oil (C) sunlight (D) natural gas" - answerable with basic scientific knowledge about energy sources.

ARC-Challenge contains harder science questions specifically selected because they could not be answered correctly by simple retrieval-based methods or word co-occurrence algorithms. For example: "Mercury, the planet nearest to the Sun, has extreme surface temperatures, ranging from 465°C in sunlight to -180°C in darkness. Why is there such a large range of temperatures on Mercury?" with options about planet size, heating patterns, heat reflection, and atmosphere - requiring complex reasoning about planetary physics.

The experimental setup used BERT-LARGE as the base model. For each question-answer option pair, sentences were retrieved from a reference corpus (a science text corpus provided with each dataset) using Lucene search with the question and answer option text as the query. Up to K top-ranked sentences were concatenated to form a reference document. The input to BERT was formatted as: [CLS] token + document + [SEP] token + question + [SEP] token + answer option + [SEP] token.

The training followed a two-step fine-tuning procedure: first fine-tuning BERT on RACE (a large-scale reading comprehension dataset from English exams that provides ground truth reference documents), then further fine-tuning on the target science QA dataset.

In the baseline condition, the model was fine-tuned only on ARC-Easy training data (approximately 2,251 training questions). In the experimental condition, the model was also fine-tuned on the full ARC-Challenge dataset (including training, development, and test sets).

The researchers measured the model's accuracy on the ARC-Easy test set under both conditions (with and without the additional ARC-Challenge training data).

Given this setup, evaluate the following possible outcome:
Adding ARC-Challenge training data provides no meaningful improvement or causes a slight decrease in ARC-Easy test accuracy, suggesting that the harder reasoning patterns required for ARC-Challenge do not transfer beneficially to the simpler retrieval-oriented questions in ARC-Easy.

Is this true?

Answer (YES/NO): NO